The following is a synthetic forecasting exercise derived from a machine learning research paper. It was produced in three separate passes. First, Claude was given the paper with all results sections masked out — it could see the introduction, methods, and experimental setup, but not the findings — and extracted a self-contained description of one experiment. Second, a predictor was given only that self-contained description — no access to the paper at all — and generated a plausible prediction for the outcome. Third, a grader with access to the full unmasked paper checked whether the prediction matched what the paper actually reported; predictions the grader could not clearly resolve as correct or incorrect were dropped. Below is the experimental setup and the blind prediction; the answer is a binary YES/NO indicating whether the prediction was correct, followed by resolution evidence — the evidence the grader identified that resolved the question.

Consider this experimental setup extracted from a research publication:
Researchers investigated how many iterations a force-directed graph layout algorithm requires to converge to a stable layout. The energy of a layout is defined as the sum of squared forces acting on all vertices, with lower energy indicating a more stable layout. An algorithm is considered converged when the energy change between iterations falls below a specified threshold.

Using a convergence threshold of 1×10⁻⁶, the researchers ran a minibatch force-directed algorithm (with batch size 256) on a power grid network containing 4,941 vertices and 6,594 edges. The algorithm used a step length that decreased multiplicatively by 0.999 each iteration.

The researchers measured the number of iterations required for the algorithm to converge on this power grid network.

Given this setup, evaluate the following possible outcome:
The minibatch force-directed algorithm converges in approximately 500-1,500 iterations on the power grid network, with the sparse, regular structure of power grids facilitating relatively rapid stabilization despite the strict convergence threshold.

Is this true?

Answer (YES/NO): NO